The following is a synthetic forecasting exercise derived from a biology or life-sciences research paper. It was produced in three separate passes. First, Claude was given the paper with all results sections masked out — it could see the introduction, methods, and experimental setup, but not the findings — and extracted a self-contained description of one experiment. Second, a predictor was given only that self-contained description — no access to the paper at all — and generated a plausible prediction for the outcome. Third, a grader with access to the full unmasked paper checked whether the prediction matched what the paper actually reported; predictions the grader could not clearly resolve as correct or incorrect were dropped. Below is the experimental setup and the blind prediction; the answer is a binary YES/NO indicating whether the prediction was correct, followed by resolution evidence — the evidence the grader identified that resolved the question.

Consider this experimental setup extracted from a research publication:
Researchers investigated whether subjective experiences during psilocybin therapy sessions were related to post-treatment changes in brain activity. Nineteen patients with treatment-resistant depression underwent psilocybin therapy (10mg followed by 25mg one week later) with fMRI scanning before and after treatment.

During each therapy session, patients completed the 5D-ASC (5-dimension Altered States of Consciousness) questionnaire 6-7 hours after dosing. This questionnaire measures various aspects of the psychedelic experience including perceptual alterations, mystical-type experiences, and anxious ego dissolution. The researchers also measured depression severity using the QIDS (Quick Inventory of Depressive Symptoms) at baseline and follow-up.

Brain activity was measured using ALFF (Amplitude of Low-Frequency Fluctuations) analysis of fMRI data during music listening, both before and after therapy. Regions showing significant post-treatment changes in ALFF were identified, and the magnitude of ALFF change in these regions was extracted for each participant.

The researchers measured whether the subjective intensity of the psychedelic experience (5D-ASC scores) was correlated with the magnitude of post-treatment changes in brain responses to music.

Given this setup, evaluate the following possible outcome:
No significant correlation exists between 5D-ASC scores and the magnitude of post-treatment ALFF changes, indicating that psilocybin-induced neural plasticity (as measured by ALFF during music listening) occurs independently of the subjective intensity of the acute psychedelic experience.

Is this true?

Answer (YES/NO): NO